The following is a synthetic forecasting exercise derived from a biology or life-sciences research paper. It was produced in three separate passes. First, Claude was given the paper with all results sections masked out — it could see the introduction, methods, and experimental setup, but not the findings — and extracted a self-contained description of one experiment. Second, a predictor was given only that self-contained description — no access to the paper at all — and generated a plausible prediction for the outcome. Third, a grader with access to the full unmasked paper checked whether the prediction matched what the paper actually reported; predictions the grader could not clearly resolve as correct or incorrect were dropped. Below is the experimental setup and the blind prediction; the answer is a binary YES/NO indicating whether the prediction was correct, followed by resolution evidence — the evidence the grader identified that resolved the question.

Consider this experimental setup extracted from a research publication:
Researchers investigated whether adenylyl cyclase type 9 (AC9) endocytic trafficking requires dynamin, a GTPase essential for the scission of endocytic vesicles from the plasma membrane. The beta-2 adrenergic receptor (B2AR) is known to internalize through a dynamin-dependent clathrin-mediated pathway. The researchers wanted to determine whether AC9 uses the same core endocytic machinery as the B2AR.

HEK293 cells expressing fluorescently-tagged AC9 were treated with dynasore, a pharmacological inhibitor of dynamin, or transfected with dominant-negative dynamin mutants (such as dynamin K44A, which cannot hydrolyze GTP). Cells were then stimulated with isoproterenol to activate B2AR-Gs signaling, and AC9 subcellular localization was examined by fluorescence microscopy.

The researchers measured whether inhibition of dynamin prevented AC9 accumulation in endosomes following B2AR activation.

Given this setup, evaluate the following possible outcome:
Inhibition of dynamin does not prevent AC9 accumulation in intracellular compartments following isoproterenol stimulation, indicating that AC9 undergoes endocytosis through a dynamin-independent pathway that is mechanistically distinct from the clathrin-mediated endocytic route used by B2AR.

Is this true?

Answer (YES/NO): NO